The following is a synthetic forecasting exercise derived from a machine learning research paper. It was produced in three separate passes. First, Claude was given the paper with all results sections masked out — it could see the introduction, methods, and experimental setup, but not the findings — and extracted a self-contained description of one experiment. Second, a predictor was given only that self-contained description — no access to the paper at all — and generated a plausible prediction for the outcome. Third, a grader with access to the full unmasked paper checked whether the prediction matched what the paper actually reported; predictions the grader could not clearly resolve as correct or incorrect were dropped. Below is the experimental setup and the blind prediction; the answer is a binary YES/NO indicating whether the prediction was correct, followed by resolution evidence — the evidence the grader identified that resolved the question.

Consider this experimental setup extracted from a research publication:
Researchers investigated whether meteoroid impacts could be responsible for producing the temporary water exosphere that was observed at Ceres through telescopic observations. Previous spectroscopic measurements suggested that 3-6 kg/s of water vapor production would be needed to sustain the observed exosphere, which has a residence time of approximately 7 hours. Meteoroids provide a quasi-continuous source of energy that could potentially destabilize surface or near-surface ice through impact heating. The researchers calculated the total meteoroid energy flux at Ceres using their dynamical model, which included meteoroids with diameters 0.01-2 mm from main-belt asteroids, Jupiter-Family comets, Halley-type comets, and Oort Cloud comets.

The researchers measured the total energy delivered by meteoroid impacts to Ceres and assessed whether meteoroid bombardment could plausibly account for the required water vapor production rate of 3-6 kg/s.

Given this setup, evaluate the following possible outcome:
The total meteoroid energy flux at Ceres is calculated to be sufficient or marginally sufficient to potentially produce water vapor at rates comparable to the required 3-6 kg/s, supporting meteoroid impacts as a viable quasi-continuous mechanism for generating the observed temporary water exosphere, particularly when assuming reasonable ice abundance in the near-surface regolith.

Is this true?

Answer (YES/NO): NO